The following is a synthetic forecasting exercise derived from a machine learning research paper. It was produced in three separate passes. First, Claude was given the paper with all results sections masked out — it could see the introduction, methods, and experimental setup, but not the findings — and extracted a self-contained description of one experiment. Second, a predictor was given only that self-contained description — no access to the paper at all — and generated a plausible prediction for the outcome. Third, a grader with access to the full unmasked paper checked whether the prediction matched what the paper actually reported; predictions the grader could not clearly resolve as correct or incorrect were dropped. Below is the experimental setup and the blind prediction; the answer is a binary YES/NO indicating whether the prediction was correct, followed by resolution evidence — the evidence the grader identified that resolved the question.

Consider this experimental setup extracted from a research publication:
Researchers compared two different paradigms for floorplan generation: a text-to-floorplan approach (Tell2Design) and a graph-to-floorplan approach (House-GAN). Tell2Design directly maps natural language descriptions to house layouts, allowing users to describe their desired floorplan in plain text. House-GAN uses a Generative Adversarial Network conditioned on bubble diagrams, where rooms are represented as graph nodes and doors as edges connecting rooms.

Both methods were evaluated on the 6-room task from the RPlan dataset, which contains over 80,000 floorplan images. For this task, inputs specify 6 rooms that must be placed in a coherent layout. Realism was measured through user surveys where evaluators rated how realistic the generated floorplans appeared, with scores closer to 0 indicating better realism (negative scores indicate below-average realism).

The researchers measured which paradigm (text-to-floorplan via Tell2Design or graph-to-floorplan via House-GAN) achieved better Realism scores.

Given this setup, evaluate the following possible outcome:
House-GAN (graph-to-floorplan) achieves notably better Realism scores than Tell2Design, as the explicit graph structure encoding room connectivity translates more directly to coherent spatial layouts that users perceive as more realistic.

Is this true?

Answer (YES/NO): YES